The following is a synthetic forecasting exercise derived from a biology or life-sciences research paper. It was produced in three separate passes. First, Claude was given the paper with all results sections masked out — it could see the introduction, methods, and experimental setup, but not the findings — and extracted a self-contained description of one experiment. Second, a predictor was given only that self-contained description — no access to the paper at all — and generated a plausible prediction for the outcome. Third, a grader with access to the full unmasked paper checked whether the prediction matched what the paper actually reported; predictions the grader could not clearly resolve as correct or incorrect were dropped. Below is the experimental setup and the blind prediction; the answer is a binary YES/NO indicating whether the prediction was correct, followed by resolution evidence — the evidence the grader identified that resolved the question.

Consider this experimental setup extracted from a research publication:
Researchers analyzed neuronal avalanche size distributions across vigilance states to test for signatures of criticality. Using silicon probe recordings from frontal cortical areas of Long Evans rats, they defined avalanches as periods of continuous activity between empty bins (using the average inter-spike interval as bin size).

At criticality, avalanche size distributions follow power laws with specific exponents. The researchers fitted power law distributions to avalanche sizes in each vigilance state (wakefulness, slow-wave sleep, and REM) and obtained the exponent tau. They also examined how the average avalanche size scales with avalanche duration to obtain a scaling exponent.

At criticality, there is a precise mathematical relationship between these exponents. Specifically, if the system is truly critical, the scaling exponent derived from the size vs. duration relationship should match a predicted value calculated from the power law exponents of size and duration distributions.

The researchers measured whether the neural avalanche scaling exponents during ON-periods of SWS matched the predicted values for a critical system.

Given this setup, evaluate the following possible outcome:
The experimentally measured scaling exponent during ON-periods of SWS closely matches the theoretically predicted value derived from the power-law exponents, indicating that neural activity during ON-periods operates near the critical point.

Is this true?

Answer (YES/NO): YES